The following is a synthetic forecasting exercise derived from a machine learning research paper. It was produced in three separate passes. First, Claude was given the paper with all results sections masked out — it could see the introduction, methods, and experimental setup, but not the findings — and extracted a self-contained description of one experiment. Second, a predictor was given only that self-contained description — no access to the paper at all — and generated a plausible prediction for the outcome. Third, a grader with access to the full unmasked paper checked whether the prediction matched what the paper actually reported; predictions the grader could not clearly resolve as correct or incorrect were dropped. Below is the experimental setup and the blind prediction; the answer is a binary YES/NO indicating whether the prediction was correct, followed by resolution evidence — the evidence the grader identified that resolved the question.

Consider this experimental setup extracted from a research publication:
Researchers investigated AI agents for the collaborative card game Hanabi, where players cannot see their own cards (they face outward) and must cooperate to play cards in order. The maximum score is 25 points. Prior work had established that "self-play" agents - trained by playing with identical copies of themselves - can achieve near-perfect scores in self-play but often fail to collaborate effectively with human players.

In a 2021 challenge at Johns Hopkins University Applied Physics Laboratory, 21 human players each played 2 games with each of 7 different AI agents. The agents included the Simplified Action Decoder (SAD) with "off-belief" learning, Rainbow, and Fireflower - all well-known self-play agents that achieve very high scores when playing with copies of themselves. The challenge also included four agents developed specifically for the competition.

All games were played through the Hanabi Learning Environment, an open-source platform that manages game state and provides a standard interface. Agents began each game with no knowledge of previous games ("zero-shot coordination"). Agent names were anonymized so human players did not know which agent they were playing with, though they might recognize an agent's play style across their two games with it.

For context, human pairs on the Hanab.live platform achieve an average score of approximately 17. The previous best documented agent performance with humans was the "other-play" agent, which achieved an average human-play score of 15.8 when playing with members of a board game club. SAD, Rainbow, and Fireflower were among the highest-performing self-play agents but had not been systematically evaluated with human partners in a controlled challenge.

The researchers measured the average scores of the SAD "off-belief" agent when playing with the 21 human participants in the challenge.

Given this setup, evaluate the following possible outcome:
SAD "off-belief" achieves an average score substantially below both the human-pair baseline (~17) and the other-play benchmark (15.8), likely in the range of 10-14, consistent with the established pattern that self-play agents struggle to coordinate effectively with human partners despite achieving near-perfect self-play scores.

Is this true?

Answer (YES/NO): YES